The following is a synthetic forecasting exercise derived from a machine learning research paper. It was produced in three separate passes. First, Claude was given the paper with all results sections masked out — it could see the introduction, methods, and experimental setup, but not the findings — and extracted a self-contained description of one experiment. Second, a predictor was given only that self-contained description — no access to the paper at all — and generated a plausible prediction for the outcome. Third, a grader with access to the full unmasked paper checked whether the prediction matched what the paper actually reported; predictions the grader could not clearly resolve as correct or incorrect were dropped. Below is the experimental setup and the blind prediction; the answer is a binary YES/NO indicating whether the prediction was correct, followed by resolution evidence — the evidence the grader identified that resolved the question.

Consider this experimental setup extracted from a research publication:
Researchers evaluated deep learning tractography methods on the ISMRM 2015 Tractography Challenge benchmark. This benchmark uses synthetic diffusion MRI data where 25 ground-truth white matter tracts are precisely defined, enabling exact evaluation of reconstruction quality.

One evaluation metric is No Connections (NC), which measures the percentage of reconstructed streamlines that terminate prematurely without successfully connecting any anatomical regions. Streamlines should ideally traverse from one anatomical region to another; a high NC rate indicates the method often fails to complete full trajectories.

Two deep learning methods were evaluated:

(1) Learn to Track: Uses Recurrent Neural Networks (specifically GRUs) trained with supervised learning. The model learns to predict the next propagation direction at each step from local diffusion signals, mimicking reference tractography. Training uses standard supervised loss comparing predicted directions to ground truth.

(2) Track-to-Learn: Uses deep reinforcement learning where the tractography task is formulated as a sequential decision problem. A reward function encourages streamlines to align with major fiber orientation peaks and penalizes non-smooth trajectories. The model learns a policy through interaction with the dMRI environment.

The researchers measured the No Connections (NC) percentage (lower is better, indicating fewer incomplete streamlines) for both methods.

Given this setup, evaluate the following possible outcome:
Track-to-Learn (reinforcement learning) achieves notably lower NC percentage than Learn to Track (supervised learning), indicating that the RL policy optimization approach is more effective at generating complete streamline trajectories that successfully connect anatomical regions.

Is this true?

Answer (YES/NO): YES